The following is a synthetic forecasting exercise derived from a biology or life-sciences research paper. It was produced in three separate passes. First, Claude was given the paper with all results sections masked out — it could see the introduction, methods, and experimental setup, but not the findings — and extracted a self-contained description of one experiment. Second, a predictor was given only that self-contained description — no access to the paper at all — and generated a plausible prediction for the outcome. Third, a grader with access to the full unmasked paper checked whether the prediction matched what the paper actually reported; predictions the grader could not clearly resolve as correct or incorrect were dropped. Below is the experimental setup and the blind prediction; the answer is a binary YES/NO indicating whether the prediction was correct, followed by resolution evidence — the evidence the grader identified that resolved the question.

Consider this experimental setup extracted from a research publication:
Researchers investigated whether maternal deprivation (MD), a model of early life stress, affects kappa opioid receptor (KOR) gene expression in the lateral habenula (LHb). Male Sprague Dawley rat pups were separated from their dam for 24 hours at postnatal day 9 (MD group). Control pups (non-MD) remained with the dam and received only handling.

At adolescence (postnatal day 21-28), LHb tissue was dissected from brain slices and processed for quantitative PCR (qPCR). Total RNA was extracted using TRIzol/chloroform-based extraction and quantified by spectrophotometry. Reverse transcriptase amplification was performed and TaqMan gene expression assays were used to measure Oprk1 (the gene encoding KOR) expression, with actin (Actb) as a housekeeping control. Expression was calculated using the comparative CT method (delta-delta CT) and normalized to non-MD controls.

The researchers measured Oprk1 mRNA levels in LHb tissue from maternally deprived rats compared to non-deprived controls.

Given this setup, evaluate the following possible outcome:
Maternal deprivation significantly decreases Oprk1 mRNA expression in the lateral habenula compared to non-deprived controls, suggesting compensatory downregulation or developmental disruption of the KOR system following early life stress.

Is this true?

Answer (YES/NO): YES